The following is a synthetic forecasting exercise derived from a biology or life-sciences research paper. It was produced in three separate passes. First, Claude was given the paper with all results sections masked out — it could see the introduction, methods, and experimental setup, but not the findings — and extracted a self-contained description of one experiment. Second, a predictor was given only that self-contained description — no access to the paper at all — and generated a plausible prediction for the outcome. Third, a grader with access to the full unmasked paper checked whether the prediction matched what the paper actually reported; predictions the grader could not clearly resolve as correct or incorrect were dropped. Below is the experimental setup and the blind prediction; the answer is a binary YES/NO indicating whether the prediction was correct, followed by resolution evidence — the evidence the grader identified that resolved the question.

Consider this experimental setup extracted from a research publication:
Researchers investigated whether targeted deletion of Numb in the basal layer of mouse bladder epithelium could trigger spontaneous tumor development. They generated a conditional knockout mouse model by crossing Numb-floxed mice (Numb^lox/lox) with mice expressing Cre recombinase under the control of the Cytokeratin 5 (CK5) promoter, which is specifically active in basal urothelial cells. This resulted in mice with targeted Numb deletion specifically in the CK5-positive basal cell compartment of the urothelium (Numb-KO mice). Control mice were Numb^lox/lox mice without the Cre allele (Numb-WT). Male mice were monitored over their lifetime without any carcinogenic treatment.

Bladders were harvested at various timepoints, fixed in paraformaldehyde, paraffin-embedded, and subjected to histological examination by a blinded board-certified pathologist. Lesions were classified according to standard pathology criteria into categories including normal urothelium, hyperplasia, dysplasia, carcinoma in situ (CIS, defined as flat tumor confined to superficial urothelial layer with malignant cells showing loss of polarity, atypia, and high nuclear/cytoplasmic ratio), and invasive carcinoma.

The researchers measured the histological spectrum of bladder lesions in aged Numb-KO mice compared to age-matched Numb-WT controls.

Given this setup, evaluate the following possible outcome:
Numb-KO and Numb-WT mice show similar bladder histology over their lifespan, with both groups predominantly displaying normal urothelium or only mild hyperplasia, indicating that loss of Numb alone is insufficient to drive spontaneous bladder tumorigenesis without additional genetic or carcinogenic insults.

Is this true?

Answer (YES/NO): NO